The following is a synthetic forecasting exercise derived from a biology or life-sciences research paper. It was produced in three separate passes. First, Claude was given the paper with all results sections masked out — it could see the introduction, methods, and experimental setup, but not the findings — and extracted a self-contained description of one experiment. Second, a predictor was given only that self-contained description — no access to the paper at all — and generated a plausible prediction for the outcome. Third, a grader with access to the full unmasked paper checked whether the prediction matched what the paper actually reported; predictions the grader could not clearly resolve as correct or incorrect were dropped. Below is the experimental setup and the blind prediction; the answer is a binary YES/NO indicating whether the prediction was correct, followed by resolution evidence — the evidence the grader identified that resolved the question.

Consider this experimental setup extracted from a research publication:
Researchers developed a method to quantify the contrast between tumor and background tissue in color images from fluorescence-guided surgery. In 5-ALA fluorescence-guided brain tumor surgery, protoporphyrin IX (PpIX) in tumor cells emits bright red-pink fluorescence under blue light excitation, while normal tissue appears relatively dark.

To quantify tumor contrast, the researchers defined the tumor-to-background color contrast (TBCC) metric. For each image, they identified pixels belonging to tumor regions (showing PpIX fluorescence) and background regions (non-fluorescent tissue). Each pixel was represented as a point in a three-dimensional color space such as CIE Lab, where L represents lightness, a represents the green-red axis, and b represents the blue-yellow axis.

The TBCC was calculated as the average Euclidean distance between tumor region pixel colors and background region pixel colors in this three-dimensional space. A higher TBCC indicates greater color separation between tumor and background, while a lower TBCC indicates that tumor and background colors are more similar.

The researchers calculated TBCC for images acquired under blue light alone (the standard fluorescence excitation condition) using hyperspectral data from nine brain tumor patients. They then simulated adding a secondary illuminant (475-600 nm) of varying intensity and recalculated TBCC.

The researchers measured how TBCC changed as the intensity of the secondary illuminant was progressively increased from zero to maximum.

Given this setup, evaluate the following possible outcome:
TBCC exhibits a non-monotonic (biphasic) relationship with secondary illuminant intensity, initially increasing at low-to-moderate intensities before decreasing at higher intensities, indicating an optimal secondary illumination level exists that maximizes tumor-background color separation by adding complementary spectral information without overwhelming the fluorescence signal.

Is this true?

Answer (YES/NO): NO